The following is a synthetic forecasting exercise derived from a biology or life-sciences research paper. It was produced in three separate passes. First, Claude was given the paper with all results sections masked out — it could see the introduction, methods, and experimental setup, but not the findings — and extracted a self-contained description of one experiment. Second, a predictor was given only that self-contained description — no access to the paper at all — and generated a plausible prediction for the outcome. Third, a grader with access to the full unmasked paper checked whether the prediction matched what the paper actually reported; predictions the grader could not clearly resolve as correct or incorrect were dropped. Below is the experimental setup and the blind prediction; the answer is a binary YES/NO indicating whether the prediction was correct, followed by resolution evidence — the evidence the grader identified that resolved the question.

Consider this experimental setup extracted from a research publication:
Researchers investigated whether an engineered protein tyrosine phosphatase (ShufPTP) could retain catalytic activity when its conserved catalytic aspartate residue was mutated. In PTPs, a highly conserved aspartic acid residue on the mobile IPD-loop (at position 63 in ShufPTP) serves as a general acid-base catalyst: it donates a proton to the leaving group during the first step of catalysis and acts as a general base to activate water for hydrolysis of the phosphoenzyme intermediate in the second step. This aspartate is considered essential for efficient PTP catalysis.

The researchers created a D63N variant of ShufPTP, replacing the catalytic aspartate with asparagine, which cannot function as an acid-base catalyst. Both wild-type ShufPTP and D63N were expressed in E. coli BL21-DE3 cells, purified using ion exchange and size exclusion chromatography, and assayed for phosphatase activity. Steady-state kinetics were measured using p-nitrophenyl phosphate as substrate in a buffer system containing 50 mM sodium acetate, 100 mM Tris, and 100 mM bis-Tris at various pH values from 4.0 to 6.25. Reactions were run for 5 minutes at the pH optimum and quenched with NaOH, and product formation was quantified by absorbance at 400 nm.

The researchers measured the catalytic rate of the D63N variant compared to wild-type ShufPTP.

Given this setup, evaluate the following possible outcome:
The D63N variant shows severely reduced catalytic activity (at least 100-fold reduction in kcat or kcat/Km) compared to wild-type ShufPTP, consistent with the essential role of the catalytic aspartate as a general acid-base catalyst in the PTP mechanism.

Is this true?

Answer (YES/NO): NO